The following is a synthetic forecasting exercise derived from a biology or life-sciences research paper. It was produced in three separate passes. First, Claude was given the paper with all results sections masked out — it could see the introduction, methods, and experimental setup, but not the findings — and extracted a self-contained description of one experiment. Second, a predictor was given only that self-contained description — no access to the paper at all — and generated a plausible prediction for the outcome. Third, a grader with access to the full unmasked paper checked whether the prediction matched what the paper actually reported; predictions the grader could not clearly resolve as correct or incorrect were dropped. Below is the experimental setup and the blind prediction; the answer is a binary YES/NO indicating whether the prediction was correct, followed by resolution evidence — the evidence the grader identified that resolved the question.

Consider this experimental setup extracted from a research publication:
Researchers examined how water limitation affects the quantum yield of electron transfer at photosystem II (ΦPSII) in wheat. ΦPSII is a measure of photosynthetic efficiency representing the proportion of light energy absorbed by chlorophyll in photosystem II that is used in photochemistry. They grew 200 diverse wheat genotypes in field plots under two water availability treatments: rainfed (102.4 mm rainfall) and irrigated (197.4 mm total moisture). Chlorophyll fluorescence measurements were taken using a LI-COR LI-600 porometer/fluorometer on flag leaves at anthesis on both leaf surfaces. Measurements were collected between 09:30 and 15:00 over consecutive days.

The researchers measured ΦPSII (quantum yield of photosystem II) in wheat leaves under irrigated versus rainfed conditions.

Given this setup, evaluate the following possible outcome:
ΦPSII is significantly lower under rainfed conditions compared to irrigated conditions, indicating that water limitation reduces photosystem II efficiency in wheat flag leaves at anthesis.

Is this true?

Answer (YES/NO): NO